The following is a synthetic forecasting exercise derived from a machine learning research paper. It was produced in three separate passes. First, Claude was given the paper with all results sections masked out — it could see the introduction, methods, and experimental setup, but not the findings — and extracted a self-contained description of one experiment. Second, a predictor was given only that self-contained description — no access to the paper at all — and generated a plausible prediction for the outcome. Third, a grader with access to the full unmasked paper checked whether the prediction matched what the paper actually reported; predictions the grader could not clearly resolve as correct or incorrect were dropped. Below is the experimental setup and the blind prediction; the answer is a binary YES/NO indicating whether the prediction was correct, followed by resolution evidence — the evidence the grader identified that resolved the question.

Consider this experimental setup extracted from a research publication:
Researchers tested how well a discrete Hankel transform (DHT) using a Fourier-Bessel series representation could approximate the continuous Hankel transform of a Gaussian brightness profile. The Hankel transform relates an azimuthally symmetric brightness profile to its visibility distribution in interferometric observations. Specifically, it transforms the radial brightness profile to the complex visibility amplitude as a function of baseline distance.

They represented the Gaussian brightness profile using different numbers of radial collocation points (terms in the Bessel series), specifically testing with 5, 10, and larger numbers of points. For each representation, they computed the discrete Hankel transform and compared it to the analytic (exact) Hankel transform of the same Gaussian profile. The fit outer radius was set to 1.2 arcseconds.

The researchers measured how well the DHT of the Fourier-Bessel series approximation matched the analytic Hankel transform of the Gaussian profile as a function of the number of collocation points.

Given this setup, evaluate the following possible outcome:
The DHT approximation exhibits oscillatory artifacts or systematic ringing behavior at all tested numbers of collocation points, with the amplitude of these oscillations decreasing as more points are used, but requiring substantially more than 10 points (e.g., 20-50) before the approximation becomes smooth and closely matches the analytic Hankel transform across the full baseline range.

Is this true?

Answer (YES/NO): NO